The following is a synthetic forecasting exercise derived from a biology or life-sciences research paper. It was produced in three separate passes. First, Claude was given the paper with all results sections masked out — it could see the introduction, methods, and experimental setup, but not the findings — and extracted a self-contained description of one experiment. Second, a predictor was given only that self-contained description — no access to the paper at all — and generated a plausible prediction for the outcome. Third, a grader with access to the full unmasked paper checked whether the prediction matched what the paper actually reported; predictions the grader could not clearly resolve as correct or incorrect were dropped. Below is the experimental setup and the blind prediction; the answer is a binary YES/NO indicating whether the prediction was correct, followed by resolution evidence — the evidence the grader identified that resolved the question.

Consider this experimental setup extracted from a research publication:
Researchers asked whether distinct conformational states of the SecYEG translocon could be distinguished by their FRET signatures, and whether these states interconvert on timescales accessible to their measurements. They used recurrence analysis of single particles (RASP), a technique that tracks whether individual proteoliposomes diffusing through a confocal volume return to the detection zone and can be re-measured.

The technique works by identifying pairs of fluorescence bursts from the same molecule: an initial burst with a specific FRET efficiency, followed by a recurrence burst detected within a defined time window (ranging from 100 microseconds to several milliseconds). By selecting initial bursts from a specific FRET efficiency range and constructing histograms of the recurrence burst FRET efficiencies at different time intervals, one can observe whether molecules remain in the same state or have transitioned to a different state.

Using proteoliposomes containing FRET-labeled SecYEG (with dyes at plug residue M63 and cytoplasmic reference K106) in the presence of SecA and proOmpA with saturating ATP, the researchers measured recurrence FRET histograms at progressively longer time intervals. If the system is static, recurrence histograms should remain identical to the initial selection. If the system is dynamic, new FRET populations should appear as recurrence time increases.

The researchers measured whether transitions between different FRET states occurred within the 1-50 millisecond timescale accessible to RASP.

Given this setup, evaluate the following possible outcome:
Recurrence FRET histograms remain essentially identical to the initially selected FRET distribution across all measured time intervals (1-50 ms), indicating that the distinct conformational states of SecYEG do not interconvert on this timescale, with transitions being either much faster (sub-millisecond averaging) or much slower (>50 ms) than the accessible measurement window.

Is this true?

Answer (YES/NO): NO